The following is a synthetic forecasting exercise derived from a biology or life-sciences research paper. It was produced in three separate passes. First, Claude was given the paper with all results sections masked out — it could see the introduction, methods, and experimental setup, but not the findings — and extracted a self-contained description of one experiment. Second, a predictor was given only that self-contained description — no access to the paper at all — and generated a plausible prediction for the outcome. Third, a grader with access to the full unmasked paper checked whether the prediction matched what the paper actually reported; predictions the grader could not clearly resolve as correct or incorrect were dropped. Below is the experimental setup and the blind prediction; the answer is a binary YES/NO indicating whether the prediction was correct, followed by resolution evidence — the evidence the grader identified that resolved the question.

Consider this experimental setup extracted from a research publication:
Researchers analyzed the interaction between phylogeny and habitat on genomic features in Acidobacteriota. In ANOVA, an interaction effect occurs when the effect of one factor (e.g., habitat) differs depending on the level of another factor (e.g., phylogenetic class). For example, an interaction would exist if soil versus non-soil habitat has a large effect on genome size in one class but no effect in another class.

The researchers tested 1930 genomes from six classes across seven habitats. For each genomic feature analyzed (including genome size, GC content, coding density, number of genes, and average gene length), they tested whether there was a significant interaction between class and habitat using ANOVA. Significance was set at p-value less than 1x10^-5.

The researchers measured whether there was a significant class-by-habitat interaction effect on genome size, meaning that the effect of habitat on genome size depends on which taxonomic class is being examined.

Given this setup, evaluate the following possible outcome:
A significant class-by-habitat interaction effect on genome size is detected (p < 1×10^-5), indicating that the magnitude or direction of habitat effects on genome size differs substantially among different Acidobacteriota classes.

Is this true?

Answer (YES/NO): NO